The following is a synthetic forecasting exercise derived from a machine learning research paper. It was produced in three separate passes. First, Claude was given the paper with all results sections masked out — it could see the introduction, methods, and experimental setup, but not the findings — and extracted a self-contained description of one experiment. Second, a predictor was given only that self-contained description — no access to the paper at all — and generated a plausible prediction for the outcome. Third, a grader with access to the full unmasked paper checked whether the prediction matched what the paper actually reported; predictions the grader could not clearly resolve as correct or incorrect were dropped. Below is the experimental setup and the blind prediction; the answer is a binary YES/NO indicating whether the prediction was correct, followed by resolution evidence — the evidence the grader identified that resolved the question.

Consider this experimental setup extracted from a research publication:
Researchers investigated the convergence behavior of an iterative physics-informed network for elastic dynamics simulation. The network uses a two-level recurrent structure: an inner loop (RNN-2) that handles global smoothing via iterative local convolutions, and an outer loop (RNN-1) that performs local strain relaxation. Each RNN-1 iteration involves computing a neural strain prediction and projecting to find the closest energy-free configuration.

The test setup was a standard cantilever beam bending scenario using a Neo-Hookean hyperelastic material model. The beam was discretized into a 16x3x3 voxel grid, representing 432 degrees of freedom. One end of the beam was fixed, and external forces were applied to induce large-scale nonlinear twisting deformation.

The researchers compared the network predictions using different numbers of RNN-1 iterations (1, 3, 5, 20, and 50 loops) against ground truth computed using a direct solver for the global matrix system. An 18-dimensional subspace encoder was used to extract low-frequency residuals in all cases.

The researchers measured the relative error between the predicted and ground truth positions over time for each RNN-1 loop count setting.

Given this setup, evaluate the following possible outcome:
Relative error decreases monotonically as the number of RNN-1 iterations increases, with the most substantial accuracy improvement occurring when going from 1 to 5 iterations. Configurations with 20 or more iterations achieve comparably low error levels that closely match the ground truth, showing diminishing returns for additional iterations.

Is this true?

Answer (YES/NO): NO